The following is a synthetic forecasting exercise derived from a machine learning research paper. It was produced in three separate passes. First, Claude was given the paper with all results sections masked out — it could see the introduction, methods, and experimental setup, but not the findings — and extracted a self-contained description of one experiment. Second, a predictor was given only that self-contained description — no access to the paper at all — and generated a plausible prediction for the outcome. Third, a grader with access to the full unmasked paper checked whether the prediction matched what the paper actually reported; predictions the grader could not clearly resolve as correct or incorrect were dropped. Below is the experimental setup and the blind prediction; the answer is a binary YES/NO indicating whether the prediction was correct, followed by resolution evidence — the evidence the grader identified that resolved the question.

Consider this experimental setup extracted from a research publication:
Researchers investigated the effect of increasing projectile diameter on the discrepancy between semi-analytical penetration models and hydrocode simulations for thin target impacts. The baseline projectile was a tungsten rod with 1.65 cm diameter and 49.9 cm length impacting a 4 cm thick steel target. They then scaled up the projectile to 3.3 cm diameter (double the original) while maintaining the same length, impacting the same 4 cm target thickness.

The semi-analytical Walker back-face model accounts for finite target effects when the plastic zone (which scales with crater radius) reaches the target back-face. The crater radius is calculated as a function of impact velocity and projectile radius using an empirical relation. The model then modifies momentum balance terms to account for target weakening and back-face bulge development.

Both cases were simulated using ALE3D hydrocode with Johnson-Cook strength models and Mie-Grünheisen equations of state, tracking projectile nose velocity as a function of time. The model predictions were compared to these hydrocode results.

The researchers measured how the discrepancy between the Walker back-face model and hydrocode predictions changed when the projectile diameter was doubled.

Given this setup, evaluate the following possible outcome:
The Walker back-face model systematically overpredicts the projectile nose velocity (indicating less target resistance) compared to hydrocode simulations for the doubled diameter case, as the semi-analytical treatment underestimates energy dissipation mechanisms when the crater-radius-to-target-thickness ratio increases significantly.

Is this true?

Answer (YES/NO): NO